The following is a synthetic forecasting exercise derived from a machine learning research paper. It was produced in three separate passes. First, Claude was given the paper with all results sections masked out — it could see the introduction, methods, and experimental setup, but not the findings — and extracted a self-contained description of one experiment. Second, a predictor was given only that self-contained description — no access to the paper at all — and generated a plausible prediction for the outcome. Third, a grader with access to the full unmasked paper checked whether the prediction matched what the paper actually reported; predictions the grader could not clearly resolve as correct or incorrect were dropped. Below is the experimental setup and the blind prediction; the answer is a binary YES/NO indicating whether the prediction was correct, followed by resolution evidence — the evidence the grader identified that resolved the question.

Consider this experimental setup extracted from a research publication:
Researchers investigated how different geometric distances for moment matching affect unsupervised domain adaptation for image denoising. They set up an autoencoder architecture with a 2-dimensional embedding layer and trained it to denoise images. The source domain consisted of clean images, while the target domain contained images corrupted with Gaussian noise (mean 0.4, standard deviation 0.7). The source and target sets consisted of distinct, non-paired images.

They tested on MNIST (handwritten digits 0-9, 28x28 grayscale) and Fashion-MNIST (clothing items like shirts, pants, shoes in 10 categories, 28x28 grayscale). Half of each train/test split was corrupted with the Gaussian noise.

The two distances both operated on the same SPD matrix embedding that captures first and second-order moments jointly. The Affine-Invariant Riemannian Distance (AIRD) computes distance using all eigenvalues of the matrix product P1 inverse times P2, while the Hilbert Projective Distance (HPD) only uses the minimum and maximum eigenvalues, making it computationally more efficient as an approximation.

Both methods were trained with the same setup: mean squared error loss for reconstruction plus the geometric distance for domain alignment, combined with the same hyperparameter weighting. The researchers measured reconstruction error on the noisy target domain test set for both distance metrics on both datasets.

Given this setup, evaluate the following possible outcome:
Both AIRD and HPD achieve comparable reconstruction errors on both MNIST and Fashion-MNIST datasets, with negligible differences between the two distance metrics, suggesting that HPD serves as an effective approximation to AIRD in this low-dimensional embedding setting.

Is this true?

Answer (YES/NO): YES